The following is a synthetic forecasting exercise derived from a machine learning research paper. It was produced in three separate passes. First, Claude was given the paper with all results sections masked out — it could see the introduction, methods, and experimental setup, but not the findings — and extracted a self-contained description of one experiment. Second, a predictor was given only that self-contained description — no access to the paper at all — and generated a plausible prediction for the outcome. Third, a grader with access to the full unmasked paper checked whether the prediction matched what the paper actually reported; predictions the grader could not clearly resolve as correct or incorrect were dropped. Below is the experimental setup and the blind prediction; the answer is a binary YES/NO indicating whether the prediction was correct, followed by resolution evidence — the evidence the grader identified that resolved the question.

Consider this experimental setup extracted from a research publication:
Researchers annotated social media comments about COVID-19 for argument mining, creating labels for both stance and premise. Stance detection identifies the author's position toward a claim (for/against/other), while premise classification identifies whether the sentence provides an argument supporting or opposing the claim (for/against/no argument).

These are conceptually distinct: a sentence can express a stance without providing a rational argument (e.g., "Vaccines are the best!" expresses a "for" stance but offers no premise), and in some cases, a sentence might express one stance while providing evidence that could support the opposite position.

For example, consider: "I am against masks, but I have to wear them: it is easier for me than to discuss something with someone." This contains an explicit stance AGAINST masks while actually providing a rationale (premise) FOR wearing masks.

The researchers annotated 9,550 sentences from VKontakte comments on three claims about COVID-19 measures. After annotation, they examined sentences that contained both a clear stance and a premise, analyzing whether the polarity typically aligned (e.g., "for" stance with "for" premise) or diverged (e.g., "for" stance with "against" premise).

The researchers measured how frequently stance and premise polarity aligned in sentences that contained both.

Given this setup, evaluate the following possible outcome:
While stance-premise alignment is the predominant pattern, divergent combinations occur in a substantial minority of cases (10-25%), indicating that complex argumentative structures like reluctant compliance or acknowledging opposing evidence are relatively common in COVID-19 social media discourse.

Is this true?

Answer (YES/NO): NO